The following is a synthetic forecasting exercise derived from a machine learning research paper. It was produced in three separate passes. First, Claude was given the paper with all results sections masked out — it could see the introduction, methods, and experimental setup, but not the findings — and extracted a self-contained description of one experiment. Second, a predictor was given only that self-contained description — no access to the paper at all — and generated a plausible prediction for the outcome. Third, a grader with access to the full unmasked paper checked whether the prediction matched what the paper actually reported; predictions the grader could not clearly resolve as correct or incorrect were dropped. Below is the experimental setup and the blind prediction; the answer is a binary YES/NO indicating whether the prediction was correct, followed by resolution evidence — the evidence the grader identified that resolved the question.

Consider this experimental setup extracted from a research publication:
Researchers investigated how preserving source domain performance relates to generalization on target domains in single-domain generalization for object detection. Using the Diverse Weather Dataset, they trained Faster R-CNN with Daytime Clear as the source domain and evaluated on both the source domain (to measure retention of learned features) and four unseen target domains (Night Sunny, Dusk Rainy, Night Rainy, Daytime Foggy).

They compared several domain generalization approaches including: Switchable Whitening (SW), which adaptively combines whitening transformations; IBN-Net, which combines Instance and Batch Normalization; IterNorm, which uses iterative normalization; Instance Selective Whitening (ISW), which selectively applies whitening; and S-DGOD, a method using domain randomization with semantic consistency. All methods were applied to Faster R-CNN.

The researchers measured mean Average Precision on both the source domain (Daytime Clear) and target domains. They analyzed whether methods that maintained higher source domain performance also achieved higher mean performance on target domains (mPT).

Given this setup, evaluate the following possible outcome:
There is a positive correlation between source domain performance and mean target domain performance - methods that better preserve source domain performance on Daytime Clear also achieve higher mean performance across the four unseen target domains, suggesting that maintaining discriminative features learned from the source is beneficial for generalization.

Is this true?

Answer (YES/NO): YES